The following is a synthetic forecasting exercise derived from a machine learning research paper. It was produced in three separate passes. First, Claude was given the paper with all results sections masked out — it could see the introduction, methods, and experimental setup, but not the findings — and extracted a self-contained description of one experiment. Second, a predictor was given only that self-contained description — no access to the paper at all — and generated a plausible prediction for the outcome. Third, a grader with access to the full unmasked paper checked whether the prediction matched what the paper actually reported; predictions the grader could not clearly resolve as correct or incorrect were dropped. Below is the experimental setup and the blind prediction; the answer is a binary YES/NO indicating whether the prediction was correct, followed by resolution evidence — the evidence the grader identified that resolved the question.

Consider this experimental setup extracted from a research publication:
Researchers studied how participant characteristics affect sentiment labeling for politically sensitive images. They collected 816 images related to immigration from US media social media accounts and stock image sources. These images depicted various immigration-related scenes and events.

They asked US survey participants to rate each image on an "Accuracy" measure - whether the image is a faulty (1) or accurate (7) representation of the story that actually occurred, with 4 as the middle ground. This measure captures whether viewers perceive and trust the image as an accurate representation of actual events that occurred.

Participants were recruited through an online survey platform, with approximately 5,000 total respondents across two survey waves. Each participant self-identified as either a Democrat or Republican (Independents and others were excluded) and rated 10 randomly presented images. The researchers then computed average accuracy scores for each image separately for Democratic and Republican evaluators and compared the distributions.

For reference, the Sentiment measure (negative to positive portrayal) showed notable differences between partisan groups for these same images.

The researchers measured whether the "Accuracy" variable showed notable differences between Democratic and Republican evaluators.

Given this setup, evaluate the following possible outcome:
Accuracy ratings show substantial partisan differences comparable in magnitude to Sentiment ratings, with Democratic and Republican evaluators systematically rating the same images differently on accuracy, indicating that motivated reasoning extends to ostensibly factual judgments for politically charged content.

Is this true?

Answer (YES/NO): NO